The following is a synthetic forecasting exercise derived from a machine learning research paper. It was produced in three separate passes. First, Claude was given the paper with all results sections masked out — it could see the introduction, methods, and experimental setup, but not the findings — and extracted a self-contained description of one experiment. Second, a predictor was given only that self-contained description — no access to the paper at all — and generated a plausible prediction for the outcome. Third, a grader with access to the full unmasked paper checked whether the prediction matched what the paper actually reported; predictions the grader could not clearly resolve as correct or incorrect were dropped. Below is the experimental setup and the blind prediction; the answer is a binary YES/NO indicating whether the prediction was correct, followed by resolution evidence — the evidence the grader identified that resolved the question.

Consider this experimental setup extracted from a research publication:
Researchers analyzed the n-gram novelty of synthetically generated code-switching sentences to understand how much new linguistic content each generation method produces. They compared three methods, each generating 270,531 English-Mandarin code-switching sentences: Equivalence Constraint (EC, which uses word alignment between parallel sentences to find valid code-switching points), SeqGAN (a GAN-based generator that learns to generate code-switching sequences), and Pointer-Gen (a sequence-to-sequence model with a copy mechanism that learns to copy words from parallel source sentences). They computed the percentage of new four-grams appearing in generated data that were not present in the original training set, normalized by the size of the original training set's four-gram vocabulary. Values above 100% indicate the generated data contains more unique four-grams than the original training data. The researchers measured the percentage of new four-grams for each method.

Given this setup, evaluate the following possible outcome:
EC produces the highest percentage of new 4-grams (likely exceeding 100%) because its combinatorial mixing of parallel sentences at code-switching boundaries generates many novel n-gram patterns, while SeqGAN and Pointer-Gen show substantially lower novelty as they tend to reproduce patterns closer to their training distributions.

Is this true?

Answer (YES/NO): NO